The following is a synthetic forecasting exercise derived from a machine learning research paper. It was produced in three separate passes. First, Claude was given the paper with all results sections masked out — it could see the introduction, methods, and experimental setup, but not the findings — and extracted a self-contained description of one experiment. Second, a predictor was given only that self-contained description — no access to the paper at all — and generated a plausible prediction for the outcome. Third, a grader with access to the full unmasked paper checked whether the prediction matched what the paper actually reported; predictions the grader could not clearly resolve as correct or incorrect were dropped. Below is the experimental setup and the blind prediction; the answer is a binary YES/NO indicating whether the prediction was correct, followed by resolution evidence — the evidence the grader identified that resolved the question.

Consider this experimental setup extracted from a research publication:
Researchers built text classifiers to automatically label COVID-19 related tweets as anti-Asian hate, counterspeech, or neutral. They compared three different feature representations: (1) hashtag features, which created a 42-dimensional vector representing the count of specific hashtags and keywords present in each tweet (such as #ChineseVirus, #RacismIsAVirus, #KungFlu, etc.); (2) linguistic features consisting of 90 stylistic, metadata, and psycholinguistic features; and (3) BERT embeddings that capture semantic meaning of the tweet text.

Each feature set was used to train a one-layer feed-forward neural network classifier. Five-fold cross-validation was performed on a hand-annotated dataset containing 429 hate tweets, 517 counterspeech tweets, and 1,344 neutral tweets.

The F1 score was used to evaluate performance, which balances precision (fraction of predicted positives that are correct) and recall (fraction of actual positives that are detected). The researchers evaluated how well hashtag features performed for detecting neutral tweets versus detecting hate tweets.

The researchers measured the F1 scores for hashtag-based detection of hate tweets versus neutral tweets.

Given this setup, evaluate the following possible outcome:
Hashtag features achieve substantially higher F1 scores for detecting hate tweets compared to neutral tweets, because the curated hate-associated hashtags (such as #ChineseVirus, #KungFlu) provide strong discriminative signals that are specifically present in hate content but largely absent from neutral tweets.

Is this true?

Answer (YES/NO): NO